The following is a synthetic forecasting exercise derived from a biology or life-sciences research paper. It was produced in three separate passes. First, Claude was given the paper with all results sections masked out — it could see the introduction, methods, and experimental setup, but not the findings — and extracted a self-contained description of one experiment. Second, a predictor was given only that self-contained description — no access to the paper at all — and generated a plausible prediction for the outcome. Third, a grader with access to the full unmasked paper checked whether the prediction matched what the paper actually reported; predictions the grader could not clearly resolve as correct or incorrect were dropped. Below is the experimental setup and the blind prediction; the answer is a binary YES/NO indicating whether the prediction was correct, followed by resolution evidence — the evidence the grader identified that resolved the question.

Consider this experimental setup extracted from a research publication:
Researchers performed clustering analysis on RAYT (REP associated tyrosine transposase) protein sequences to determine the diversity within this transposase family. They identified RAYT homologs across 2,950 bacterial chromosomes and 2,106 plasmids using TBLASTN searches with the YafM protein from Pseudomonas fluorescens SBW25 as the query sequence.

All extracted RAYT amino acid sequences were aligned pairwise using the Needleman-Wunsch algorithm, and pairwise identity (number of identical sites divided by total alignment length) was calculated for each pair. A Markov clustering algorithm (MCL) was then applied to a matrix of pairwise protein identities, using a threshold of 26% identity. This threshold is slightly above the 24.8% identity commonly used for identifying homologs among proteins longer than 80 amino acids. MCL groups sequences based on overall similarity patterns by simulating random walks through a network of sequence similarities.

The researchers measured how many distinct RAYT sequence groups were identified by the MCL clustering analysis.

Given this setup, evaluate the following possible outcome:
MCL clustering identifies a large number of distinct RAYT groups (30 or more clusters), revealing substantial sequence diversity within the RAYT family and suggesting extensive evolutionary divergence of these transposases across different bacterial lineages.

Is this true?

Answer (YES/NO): NO